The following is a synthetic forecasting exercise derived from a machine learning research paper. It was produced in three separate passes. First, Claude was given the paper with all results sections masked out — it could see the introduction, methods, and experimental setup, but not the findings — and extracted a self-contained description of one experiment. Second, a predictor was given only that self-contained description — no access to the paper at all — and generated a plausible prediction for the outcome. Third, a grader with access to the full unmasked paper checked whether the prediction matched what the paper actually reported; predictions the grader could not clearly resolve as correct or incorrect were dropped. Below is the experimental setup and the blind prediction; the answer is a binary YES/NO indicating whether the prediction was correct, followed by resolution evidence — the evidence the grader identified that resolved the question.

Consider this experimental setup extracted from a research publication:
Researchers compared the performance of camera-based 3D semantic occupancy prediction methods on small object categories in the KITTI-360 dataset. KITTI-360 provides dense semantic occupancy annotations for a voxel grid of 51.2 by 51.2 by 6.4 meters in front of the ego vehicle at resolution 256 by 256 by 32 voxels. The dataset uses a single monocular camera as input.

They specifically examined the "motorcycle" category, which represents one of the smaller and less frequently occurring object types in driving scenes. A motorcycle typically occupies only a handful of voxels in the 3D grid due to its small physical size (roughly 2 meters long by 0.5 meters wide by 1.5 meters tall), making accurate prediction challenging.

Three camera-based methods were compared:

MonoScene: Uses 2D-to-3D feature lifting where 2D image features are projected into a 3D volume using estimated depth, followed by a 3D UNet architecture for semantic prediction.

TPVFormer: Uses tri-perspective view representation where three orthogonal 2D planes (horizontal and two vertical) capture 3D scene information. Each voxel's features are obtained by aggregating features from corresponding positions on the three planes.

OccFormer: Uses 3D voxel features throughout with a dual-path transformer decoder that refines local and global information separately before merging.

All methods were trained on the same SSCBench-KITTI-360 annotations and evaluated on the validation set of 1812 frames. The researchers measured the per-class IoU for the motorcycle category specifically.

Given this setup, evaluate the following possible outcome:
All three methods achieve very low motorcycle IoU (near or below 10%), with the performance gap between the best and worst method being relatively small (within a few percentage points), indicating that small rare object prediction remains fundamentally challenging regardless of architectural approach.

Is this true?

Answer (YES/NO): YES